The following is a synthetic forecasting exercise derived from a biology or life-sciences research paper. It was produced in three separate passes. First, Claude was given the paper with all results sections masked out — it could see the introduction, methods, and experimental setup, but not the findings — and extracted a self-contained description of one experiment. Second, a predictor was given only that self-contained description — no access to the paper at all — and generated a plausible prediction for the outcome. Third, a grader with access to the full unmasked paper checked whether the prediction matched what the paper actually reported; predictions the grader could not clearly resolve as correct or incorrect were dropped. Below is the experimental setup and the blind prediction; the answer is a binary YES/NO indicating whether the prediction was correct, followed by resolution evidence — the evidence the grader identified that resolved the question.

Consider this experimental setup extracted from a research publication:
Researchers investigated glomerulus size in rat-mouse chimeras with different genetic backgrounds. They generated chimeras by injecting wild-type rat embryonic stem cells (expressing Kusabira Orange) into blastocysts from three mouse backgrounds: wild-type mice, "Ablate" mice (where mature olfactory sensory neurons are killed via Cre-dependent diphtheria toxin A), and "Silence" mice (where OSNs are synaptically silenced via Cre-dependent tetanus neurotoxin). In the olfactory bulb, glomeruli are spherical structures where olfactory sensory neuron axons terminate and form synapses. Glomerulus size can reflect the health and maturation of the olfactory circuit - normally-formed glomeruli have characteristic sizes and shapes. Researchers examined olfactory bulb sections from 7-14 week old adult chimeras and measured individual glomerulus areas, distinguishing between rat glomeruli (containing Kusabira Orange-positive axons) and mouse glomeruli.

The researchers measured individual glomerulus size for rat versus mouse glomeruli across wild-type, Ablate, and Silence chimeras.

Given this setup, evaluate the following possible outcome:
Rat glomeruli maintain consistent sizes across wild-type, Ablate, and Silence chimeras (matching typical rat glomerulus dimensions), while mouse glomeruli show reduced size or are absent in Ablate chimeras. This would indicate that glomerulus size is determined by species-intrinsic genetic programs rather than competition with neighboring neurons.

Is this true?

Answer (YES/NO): NO